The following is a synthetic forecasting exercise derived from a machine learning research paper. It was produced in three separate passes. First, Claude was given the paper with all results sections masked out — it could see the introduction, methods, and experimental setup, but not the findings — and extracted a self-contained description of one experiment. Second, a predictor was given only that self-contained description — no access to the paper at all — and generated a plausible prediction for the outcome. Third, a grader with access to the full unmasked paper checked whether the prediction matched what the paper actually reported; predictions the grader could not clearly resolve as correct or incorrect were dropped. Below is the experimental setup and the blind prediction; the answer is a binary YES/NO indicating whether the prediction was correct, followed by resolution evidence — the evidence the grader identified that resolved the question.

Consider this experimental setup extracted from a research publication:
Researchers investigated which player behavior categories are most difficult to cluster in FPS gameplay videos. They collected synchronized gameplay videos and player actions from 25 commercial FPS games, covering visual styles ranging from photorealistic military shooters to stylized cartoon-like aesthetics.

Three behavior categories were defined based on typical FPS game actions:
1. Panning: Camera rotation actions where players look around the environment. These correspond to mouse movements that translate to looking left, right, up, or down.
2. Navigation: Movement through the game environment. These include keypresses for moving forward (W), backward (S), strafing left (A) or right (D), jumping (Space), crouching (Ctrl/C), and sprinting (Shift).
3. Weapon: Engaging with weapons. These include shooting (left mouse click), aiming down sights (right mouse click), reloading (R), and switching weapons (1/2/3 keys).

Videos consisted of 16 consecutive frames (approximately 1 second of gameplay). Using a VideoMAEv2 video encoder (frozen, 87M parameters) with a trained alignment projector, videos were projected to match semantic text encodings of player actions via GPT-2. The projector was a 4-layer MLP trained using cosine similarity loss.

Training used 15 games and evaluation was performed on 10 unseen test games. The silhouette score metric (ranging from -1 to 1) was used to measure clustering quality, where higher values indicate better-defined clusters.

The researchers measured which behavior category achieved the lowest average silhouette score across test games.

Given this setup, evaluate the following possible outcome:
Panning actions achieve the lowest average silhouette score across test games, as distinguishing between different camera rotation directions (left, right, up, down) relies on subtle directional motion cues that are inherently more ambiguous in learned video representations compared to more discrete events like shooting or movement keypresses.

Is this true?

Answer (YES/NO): NO